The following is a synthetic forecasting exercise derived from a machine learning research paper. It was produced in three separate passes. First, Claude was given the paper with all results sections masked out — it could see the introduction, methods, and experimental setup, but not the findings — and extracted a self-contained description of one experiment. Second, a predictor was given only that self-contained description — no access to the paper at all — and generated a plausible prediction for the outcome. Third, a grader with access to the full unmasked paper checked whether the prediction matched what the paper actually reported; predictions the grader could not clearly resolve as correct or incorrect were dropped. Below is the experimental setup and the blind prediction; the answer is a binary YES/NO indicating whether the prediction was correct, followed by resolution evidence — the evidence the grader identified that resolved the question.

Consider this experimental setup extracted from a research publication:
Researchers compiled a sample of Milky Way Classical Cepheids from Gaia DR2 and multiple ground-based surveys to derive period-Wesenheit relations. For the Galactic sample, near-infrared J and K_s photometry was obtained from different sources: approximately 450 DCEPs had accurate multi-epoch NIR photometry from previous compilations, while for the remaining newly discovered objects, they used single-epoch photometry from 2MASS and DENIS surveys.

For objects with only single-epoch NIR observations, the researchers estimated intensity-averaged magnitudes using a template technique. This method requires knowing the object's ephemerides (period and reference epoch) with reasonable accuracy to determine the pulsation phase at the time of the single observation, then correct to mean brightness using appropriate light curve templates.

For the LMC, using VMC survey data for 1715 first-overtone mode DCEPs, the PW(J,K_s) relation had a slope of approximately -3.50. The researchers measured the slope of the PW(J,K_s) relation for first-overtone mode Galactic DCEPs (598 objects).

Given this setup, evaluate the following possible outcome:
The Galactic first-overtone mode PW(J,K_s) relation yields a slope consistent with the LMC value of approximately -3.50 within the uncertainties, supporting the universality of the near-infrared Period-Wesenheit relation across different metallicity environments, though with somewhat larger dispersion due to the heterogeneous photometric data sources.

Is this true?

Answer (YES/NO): YES